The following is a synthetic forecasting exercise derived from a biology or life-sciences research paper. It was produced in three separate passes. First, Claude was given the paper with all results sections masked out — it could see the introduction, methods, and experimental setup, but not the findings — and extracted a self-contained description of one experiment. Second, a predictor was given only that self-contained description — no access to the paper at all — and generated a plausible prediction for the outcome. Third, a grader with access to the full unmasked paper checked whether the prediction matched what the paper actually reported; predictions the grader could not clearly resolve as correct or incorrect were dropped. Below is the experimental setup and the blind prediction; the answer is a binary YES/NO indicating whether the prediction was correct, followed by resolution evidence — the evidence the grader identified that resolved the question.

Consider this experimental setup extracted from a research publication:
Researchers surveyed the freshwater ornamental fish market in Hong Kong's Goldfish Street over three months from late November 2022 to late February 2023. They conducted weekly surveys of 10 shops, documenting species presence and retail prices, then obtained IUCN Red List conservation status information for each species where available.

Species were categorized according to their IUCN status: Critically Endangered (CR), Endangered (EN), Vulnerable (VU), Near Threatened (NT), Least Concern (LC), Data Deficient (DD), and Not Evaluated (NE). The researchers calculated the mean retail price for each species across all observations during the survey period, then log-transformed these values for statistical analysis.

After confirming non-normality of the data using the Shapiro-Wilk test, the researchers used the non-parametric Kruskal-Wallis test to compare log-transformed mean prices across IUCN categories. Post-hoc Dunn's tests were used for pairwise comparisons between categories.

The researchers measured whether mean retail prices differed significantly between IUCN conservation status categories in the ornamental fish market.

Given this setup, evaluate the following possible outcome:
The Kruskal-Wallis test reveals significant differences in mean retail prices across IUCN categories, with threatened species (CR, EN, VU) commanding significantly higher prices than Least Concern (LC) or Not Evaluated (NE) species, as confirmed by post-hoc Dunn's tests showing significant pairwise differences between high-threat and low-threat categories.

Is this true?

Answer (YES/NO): NO